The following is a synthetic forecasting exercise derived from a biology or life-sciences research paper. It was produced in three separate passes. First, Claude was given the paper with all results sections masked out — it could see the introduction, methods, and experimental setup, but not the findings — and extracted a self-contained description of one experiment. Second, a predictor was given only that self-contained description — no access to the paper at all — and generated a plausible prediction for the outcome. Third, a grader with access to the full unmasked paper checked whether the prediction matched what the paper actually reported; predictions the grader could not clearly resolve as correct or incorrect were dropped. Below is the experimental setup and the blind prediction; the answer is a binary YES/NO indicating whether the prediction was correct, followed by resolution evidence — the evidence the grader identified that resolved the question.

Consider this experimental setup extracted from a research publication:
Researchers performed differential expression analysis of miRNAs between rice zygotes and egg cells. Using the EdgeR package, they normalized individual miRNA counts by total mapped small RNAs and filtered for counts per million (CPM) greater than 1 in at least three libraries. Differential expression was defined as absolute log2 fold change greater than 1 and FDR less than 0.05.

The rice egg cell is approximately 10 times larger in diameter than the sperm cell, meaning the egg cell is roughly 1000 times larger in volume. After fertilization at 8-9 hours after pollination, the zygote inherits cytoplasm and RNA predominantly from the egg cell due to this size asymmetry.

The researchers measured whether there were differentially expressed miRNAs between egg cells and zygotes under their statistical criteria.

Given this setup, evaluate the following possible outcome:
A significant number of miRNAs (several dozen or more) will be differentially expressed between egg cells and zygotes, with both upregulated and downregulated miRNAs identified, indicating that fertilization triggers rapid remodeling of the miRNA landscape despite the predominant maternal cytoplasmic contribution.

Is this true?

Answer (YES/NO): YES